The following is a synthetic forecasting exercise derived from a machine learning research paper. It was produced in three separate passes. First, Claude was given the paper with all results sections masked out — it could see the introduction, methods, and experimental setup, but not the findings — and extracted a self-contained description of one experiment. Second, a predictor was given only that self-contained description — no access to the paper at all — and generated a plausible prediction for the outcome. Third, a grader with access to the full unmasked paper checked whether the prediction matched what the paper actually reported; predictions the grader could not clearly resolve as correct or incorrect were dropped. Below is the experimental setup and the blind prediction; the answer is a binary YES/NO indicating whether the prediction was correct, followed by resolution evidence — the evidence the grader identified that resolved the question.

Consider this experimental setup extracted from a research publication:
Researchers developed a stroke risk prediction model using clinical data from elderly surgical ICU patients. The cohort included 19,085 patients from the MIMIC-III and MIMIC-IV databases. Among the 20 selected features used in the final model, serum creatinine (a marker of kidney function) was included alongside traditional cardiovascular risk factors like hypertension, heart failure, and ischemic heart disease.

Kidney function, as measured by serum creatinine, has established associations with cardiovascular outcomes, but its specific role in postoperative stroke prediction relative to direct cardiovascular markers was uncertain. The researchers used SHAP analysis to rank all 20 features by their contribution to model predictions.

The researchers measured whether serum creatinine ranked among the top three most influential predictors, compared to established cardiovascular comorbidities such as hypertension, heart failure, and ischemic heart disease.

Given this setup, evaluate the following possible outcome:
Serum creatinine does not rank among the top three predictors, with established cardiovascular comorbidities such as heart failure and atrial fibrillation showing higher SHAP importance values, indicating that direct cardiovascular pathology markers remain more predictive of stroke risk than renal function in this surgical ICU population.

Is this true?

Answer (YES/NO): NO